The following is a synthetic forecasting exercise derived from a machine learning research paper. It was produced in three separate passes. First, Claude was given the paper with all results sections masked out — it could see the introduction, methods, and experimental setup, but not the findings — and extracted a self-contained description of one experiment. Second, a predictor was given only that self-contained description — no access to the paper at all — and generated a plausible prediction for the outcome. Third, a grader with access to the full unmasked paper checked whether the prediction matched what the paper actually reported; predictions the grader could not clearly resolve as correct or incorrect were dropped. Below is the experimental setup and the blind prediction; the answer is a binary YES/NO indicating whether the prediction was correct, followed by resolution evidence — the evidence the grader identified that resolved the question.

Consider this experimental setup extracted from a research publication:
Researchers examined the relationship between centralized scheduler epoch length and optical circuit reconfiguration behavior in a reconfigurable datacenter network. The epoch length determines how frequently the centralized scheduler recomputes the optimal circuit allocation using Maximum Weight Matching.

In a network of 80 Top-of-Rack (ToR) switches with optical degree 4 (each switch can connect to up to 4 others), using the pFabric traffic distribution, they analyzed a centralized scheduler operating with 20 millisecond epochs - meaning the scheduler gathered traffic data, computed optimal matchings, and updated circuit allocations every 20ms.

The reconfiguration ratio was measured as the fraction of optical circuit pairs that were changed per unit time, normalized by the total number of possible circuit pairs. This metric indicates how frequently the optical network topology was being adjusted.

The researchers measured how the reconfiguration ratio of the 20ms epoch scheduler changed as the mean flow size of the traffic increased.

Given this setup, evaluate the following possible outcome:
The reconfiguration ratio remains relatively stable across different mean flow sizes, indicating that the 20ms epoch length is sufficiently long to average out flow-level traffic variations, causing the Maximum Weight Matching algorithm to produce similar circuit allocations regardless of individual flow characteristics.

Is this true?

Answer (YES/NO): NO